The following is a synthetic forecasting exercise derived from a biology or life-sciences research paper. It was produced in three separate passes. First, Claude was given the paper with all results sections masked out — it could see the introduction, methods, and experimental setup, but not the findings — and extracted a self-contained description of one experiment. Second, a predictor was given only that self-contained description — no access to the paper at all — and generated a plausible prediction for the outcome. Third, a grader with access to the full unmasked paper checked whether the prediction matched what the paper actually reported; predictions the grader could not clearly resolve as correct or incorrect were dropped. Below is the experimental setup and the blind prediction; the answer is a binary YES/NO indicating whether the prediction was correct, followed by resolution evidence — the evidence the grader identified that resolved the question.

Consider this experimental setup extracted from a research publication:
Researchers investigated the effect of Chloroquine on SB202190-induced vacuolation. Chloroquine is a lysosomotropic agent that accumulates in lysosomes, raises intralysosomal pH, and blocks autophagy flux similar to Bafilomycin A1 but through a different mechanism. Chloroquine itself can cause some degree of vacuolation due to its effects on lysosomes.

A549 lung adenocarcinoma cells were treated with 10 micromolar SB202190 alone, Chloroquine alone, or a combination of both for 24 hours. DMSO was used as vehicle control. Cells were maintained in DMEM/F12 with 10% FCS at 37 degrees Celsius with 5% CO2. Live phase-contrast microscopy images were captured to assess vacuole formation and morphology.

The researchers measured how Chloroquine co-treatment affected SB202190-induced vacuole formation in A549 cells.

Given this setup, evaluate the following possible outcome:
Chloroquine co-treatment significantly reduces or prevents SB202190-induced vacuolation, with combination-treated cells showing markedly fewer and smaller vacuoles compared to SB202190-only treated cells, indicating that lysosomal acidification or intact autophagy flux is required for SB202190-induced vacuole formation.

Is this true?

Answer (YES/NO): YES